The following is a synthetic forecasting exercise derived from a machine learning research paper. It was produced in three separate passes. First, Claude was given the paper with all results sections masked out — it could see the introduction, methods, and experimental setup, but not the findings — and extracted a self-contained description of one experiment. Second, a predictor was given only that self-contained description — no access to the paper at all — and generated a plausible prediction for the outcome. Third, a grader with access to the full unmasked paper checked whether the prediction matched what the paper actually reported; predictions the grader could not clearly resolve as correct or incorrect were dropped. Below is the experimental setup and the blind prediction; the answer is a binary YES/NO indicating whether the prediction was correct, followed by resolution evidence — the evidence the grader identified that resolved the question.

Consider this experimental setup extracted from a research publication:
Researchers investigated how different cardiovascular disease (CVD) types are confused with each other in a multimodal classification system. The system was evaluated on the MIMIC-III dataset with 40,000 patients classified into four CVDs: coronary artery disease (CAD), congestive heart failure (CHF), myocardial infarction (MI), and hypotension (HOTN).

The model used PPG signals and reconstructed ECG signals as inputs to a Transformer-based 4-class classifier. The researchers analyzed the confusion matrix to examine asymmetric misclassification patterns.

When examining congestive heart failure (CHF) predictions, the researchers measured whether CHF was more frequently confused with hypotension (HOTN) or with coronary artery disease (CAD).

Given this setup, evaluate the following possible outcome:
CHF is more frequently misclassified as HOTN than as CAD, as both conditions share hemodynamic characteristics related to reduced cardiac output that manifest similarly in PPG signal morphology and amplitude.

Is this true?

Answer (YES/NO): NO